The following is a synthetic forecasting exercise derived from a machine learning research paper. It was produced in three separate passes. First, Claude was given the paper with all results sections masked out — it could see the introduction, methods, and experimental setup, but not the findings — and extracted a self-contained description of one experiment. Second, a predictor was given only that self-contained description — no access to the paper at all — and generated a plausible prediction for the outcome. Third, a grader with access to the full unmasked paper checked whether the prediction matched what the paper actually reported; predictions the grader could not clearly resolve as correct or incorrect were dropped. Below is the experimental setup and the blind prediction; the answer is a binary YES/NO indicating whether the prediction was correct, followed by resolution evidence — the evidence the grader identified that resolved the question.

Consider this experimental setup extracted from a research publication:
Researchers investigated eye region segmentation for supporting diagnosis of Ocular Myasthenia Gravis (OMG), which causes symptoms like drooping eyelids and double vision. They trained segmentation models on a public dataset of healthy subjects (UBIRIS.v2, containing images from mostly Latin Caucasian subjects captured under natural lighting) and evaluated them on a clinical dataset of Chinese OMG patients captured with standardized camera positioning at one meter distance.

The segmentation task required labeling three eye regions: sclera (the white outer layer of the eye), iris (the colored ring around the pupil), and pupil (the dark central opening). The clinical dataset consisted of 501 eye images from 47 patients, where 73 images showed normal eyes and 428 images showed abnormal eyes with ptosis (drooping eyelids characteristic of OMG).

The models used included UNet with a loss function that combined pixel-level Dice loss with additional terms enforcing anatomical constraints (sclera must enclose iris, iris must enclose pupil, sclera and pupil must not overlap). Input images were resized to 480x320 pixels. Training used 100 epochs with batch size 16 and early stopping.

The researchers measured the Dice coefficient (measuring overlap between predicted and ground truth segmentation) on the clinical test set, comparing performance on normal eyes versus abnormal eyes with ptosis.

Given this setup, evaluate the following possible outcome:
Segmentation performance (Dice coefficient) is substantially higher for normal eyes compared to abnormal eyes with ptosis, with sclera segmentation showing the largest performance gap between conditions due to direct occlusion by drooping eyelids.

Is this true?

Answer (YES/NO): NO